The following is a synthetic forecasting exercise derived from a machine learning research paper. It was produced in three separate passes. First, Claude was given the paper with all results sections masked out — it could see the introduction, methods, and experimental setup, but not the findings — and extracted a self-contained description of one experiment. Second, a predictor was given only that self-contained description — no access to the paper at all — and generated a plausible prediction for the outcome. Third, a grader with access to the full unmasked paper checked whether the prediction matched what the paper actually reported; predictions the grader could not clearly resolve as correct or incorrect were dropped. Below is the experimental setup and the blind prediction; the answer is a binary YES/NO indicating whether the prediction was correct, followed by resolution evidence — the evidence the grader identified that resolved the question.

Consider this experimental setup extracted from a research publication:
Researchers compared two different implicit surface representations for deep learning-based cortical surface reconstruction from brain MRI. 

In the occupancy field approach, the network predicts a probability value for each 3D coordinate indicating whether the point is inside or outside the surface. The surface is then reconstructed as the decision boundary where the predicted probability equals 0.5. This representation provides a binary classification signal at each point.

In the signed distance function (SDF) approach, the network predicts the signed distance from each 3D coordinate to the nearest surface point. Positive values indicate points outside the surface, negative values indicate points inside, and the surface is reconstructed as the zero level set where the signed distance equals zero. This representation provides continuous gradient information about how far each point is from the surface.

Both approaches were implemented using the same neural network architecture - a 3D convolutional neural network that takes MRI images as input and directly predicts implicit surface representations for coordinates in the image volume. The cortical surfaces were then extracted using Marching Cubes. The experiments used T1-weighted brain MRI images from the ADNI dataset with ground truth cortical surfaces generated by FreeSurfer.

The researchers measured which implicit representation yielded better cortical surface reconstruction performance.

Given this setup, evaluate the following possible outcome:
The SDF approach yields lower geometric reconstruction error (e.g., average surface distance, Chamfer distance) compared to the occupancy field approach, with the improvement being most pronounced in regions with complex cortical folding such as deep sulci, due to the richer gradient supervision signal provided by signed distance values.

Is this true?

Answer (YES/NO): NO